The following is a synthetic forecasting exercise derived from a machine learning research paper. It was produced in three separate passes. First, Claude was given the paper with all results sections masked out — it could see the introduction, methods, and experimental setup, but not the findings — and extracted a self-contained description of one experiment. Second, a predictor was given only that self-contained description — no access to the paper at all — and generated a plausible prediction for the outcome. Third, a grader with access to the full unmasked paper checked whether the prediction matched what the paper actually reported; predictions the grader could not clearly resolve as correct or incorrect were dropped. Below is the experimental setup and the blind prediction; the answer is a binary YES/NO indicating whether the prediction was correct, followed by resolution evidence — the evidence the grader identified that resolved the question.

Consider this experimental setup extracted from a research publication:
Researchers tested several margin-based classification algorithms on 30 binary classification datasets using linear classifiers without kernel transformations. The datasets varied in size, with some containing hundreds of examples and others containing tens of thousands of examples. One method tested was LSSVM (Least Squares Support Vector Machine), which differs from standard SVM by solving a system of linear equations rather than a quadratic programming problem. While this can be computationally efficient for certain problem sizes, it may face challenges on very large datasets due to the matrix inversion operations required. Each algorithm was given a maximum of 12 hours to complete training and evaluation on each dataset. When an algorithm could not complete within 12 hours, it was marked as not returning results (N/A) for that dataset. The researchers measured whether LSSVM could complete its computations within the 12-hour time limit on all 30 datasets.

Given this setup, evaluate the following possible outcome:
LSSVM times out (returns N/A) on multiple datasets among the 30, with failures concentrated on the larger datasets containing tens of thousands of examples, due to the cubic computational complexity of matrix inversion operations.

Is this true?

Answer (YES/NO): YES